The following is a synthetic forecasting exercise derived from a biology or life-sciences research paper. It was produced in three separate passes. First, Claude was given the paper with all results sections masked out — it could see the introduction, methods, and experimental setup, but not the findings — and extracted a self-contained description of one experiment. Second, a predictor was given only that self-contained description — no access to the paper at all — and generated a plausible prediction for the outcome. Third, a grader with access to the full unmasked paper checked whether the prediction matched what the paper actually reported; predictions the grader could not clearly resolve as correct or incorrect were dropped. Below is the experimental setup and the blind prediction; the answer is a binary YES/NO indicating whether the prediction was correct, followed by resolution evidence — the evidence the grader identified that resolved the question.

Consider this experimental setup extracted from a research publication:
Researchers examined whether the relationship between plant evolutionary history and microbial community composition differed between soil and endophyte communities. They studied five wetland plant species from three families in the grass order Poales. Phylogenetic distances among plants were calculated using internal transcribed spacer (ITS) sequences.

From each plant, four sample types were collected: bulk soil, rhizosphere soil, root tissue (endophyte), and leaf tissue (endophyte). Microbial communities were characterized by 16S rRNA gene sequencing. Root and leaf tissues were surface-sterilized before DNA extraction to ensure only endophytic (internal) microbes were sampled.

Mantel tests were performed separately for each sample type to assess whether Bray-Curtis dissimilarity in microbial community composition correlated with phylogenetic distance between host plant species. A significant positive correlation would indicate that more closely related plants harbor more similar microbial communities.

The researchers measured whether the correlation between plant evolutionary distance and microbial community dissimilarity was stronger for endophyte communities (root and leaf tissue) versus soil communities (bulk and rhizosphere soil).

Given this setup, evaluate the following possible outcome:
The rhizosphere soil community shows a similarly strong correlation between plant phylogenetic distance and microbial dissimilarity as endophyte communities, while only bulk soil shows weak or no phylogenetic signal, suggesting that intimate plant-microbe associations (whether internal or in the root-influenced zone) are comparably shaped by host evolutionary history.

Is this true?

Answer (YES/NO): NO